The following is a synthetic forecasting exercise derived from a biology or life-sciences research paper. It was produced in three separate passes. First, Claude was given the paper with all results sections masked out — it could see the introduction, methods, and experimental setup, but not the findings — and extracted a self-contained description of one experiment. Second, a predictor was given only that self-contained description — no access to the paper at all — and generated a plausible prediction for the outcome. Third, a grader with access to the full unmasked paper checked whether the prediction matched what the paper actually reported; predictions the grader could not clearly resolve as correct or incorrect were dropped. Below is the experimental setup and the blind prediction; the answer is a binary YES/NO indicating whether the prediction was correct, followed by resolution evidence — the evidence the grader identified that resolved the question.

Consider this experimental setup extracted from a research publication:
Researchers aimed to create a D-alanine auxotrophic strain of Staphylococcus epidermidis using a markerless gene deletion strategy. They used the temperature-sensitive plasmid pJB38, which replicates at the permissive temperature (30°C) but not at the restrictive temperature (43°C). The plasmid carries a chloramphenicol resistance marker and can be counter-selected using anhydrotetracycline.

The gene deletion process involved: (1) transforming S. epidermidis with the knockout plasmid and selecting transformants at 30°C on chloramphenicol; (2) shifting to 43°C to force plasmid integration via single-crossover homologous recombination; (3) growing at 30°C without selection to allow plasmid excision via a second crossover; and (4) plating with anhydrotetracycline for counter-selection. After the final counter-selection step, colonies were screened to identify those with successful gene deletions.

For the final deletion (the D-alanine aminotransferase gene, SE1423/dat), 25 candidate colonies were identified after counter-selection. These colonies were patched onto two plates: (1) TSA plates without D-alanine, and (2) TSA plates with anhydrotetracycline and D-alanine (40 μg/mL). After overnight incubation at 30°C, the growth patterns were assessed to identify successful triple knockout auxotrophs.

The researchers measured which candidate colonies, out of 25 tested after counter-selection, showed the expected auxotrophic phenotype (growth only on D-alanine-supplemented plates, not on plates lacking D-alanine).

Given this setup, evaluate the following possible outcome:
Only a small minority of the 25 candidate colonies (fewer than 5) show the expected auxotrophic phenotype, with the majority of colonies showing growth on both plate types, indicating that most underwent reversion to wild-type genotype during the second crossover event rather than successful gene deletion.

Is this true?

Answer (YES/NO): YES